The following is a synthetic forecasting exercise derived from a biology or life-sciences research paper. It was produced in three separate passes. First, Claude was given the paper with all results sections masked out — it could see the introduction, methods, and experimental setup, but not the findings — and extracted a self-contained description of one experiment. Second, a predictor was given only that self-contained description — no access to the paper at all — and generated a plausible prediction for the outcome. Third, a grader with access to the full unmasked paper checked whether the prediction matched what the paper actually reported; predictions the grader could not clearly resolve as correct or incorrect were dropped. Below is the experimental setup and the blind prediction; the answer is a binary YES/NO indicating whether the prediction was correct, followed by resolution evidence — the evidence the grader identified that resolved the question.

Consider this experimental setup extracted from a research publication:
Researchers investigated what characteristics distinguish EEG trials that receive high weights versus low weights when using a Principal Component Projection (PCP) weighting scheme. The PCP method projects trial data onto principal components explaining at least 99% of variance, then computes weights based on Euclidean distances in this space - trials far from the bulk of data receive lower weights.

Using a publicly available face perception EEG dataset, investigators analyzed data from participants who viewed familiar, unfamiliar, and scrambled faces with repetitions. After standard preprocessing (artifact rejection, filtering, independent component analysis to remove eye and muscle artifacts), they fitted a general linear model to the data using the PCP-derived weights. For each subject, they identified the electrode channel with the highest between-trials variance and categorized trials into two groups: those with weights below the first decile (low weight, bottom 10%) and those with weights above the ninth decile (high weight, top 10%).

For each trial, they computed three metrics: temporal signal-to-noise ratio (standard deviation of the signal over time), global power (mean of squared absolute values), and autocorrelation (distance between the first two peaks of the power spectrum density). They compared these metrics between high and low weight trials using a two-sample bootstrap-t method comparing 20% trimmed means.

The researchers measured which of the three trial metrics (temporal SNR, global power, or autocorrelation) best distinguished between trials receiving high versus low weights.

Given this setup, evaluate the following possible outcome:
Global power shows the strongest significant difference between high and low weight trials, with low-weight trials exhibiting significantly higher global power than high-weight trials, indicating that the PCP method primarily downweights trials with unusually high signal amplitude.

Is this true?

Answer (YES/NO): NO